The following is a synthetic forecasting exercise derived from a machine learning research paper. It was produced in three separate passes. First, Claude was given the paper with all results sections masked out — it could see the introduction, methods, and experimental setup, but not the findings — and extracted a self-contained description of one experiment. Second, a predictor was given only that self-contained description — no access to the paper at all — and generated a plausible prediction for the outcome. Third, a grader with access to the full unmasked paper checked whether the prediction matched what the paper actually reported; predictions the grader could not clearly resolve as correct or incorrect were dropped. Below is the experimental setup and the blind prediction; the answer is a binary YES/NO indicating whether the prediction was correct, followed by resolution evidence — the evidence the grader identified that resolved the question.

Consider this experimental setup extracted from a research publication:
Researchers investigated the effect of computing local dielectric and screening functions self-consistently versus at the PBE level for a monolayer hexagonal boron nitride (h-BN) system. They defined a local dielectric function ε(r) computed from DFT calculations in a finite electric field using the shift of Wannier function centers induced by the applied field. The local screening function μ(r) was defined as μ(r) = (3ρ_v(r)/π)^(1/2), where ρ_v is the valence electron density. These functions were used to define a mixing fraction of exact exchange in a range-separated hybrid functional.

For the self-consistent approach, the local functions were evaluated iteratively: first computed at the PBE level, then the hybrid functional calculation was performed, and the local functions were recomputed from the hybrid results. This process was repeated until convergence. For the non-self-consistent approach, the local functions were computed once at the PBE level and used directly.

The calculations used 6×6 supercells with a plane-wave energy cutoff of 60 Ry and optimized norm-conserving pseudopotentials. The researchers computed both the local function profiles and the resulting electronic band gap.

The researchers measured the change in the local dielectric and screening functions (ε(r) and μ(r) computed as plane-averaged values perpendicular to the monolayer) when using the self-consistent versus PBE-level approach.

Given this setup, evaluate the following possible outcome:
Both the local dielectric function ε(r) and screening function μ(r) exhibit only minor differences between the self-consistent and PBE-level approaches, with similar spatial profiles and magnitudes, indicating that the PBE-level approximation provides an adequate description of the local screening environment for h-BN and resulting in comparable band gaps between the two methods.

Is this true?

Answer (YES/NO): YES